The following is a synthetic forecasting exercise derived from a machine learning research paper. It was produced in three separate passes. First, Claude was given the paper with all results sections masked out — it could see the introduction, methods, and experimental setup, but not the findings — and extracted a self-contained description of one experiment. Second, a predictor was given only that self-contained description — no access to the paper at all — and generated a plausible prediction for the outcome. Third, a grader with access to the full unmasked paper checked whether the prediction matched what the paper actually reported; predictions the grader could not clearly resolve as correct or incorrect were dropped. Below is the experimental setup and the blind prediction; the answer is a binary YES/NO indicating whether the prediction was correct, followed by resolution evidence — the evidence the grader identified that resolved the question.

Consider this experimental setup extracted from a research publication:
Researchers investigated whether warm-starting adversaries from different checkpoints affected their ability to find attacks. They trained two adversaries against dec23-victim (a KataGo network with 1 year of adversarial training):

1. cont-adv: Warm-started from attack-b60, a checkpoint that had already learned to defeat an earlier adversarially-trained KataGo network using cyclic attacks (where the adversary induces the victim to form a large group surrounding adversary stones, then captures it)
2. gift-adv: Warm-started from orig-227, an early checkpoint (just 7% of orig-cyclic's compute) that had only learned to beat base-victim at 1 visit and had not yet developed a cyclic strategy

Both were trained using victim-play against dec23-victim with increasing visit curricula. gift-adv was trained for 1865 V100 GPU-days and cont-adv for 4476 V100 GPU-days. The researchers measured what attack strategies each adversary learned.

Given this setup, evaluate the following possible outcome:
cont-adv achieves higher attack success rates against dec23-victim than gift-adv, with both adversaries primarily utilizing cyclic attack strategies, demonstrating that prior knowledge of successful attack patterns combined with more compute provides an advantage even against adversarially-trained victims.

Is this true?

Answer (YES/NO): NO